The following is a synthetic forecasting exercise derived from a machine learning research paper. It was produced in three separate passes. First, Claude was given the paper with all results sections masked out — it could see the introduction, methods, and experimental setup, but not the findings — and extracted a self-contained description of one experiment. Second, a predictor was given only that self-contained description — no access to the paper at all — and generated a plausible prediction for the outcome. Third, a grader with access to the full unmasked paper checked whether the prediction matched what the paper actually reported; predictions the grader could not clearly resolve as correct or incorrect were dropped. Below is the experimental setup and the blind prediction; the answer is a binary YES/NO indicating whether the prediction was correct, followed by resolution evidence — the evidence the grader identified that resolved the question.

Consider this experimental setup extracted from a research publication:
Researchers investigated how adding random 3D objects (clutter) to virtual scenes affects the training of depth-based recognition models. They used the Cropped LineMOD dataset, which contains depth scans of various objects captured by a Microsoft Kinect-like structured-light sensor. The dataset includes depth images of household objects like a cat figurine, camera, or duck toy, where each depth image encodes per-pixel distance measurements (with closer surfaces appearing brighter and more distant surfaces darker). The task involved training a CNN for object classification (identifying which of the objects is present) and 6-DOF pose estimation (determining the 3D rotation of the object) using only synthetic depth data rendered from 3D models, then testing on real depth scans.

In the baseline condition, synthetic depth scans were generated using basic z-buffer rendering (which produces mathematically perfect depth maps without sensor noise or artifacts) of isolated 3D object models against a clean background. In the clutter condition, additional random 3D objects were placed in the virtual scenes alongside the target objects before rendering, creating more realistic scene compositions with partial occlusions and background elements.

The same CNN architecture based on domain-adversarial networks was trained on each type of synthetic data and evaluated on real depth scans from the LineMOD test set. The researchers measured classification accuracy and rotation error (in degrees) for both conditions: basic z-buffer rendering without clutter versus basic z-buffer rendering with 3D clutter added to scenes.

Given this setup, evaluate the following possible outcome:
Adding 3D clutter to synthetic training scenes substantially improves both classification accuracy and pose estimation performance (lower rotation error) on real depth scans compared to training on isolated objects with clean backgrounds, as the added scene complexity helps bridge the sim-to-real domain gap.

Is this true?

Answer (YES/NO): YES